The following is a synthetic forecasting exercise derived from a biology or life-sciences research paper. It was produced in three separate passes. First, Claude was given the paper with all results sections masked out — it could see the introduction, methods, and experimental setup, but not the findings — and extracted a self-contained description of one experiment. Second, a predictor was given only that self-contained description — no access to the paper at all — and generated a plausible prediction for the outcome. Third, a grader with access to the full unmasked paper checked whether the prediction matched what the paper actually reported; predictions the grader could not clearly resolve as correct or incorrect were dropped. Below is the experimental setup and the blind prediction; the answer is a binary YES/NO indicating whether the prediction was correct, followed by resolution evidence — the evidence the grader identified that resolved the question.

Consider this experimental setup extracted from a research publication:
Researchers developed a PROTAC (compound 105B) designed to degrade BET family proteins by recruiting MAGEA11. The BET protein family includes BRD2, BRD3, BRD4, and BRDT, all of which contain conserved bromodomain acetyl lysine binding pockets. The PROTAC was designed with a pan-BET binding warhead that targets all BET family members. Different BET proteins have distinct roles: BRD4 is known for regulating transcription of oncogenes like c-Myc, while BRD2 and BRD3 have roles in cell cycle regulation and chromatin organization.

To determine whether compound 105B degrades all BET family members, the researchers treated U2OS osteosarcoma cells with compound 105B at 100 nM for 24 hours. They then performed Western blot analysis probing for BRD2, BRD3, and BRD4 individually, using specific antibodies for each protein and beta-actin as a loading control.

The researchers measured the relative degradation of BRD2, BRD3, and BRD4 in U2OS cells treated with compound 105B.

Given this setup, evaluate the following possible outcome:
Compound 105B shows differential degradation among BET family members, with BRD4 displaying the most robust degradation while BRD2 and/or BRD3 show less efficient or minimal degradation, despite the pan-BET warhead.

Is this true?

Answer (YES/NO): NO